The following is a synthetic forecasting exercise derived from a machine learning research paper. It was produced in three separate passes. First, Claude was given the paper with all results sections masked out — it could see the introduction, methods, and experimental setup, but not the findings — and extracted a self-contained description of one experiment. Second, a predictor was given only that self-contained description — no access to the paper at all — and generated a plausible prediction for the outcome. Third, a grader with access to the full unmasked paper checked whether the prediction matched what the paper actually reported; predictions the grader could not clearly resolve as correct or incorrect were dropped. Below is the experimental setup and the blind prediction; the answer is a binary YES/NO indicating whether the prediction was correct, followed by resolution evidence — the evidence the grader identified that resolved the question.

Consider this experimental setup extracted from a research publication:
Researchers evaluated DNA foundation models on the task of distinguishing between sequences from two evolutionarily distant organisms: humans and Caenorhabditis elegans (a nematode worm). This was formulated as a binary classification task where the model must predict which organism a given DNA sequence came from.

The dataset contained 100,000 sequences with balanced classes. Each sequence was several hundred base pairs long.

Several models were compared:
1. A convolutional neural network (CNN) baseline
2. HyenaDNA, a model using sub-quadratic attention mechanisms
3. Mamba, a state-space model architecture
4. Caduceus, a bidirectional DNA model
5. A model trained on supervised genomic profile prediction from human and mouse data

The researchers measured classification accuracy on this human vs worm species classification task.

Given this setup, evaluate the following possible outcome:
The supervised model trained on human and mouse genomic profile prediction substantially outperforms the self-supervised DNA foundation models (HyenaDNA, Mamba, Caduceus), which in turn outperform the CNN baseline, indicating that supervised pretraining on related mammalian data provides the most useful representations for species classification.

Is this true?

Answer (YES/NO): NO